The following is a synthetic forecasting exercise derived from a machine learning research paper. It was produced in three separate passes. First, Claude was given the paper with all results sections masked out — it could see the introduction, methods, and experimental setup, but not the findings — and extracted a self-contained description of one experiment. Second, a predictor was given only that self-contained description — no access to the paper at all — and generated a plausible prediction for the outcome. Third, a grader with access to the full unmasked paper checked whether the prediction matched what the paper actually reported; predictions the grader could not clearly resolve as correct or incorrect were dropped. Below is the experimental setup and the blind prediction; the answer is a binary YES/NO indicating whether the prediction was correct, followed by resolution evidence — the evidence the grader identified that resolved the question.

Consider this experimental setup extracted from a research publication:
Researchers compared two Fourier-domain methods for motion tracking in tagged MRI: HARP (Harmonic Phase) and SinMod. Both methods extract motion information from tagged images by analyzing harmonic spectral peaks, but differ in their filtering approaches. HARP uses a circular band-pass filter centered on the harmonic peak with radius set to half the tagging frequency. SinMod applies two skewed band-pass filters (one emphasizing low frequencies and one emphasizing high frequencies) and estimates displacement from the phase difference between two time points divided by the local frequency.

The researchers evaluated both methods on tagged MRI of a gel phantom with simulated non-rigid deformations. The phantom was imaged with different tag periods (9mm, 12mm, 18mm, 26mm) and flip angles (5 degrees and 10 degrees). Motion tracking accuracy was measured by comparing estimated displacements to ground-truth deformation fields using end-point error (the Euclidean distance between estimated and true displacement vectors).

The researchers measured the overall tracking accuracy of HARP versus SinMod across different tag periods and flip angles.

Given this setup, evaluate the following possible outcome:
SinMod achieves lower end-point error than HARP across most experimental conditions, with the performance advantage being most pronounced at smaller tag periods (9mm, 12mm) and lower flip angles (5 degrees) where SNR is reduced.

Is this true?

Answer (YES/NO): NO